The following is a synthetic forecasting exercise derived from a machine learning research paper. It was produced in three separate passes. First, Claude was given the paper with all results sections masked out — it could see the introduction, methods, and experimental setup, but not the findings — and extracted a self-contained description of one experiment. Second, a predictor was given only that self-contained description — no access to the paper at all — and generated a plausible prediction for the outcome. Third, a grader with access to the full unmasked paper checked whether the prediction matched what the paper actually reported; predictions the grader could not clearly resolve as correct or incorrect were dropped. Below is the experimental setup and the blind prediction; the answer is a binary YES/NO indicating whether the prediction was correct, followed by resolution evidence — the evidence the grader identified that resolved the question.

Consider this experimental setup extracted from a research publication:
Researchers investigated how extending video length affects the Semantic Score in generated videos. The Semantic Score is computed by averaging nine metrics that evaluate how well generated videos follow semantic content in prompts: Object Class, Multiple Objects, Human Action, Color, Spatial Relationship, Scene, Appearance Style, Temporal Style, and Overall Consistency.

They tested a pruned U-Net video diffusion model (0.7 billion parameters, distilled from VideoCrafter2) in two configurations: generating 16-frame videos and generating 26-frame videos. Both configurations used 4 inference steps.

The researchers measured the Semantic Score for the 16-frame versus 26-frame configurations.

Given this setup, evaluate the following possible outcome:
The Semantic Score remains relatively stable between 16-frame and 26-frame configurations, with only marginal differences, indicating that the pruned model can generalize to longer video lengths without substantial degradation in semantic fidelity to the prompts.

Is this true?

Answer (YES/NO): NO